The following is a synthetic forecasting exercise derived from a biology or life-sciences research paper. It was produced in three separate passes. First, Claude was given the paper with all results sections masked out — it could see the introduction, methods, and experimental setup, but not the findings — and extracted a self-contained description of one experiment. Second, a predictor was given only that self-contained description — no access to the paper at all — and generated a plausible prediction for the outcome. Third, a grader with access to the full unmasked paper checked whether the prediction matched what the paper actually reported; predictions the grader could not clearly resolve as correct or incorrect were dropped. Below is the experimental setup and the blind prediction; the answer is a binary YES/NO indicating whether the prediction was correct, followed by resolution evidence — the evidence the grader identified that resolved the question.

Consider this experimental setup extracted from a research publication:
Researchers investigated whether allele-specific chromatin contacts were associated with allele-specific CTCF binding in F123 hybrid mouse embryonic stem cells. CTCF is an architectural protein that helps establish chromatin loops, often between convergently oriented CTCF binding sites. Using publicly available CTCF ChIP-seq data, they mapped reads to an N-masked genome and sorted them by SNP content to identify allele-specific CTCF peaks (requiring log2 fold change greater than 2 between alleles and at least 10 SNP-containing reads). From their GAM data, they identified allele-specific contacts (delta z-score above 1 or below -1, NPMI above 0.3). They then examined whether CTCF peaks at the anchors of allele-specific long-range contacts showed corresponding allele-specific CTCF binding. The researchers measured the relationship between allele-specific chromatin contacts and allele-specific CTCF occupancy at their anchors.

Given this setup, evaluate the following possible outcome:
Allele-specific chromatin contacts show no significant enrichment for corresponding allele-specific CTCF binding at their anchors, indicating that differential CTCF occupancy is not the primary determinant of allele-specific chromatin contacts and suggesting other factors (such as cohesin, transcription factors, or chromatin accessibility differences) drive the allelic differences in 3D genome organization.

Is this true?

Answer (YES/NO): YES